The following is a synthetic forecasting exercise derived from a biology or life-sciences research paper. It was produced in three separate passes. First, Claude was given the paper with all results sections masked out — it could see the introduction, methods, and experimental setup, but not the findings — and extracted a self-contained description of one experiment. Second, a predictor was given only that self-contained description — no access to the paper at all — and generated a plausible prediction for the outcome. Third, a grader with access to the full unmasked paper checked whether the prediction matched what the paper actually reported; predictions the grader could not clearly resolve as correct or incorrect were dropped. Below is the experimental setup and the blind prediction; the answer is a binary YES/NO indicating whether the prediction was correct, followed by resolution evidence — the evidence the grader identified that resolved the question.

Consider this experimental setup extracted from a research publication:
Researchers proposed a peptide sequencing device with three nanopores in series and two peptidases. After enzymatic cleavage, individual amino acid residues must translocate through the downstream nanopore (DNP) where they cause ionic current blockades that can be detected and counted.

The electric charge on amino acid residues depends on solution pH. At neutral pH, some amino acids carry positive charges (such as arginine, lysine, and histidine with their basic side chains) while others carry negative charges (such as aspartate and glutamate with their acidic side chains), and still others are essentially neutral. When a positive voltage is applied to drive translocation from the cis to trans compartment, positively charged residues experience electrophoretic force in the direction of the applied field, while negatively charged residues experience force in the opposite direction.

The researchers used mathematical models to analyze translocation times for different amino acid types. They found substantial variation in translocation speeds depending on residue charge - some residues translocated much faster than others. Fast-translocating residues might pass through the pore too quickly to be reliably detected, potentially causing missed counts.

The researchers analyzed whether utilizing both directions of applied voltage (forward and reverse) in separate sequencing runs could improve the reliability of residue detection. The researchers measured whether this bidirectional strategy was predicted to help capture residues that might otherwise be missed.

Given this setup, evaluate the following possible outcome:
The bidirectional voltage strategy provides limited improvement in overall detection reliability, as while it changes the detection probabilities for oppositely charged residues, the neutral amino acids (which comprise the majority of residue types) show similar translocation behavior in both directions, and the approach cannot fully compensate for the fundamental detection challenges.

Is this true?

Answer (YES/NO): NO